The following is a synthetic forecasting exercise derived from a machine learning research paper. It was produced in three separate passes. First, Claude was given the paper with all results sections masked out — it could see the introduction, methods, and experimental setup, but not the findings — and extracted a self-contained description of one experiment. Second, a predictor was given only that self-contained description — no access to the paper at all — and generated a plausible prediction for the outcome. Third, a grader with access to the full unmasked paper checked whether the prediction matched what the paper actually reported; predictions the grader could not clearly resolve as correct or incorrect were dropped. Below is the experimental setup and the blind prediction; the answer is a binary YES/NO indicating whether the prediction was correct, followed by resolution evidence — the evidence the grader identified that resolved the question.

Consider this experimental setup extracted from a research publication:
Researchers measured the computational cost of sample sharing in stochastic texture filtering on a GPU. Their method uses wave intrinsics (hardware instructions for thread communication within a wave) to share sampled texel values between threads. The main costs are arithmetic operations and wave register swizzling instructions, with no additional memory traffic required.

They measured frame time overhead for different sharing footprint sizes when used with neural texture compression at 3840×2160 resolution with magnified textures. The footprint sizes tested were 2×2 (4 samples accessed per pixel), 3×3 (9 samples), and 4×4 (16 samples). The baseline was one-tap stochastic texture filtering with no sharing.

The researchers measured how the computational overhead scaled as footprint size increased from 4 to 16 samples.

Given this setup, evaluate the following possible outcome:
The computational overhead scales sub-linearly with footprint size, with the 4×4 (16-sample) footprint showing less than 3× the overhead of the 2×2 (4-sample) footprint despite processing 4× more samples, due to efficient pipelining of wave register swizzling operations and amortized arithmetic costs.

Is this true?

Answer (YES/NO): NO